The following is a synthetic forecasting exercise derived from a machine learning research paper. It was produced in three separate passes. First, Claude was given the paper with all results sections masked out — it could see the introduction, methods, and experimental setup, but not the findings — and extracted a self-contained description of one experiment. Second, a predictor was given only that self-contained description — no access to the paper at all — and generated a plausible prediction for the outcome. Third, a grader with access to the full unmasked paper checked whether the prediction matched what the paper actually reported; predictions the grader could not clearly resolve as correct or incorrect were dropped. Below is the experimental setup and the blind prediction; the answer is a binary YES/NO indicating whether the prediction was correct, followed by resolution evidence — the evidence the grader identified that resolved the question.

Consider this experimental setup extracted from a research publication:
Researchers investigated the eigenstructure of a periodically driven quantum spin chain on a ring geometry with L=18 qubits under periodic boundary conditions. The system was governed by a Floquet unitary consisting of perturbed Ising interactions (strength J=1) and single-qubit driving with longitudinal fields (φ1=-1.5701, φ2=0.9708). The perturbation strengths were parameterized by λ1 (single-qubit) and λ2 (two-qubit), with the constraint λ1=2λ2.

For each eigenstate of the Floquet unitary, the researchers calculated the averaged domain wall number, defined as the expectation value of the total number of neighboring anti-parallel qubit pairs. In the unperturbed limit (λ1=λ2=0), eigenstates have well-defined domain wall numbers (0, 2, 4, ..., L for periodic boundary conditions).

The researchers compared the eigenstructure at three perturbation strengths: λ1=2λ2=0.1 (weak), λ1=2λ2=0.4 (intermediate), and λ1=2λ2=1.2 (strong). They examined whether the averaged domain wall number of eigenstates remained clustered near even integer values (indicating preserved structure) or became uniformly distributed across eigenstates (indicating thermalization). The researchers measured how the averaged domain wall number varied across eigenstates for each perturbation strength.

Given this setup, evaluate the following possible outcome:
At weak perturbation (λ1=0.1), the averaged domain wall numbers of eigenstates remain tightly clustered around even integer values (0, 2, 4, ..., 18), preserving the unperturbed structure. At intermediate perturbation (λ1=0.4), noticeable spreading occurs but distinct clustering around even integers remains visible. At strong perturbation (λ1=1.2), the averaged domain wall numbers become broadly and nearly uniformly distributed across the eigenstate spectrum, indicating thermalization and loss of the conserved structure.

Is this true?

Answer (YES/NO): YES